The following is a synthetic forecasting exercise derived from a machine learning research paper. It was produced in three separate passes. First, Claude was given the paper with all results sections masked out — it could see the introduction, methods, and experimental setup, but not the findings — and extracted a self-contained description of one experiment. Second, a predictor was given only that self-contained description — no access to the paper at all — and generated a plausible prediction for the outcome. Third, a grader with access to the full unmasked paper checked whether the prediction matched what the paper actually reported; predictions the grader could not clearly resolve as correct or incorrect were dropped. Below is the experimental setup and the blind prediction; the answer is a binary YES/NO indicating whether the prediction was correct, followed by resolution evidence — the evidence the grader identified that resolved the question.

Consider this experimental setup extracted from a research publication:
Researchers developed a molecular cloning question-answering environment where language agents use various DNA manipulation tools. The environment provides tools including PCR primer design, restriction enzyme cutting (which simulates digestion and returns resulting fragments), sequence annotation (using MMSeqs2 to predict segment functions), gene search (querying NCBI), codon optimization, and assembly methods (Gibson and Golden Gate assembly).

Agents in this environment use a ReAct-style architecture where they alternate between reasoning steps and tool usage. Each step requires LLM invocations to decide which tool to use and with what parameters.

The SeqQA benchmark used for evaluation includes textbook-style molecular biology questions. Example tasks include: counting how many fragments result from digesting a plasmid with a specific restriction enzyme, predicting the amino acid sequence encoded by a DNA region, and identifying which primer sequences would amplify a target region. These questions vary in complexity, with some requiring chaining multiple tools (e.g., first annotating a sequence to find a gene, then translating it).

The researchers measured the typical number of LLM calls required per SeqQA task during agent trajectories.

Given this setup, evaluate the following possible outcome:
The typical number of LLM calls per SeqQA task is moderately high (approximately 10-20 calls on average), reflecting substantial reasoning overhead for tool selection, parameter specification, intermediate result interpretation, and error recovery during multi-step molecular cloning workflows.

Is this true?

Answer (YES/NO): NO